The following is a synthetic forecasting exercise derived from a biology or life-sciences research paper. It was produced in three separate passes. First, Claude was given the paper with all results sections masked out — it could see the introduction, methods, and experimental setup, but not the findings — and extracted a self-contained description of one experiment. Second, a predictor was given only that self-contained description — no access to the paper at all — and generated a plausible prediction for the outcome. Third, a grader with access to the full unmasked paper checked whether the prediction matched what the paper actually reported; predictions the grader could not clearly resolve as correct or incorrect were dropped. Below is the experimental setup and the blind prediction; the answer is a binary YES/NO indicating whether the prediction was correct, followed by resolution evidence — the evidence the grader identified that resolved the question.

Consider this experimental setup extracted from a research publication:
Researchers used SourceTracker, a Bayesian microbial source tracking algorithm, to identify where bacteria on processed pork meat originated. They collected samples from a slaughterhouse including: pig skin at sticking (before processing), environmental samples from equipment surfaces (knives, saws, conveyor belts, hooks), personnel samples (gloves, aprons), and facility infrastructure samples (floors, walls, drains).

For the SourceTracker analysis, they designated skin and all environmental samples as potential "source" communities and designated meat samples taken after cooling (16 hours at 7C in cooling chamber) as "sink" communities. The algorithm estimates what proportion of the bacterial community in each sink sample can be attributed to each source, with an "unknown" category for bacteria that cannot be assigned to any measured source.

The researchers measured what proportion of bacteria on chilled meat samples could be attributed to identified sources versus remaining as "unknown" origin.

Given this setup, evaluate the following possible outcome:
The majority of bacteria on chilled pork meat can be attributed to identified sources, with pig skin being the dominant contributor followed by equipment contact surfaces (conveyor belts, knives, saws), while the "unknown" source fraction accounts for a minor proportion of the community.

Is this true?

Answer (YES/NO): NO